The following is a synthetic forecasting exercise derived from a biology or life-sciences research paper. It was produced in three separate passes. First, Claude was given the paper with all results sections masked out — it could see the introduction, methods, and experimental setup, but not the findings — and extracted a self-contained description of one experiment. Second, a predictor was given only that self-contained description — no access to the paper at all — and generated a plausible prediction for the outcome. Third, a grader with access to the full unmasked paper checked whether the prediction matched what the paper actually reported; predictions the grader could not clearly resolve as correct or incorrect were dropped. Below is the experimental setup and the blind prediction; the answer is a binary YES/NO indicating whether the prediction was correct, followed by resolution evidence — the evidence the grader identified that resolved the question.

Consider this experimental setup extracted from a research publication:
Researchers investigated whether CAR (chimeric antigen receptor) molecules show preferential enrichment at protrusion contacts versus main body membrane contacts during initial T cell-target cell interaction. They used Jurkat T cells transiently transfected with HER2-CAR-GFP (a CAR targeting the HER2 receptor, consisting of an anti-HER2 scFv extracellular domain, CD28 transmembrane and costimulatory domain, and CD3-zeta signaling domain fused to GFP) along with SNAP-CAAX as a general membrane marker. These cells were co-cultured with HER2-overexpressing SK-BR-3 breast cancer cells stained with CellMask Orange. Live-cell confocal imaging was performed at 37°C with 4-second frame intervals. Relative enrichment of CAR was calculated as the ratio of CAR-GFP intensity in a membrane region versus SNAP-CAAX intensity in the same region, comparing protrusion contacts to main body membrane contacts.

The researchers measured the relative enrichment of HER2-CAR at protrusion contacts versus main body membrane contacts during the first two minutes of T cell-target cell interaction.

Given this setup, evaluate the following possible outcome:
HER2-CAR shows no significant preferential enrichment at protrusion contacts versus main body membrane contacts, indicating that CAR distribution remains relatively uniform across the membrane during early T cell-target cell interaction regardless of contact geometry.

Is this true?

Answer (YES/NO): NO